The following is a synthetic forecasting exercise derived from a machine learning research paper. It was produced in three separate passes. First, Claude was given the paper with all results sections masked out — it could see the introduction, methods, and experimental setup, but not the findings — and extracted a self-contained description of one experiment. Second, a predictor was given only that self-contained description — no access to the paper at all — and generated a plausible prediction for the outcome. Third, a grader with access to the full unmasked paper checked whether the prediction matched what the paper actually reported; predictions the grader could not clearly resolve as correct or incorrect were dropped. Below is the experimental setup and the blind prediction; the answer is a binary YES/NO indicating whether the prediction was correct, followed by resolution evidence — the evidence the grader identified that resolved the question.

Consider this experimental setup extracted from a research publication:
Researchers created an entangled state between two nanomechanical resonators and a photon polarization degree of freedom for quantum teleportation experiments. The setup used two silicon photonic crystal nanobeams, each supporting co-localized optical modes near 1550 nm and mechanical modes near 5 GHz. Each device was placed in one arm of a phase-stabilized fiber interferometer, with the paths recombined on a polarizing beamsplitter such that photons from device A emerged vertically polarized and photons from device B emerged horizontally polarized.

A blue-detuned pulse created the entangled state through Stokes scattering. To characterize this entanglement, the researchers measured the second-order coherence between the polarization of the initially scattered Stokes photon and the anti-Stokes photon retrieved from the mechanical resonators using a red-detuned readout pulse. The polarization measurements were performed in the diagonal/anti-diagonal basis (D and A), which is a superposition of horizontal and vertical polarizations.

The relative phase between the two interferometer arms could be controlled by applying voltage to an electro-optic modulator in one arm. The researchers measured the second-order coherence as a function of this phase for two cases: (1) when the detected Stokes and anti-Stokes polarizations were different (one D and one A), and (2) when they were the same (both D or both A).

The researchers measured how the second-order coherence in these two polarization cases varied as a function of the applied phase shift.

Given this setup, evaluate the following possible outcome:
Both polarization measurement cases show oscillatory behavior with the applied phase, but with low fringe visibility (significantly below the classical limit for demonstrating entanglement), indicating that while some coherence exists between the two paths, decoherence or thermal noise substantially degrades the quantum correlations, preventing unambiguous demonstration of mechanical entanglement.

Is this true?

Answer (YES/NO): NO